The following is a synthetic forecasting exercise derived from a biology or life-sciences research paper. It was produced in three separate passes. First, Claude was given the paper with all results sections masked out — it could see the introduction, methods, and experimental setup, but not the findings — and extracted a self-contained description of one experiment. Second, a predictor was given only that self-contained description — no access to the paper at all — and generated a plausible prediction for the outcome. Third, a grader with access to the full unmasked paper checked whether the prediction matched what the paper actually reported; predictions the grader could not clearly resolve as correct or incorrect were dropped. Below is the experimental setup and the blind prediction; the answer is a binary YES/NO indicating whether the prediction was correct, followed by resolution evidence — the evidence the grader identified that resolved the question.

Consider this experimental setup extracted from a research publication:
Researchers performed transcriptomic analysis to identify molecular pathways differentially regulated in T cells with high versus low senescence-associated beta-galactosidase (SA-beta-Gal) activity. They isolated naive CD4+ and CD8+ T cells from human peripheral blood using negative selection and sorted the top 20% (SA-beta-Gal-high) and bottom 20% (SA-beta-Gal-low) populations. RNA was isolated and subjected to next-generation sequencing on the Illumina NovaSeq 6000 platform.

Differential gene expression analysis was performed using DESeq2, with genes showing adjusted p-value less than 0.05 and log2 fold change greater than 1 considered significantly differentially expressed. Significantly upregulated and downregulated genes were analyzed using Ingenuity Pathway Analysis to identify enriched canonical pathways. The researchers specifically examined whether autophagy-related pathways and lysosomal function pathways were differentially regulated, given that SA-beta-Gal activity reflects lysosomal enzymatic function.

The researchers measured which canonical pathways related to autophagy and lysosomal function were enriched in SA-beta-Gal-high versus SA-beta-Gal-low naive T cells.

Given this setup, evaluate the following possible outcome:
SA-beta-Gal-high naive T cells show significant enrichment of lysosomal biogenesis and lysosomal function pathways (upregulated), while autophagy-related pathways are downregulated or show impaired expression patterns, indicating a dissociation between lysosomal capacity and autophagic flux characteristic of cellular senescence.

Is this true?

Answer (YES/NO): NO